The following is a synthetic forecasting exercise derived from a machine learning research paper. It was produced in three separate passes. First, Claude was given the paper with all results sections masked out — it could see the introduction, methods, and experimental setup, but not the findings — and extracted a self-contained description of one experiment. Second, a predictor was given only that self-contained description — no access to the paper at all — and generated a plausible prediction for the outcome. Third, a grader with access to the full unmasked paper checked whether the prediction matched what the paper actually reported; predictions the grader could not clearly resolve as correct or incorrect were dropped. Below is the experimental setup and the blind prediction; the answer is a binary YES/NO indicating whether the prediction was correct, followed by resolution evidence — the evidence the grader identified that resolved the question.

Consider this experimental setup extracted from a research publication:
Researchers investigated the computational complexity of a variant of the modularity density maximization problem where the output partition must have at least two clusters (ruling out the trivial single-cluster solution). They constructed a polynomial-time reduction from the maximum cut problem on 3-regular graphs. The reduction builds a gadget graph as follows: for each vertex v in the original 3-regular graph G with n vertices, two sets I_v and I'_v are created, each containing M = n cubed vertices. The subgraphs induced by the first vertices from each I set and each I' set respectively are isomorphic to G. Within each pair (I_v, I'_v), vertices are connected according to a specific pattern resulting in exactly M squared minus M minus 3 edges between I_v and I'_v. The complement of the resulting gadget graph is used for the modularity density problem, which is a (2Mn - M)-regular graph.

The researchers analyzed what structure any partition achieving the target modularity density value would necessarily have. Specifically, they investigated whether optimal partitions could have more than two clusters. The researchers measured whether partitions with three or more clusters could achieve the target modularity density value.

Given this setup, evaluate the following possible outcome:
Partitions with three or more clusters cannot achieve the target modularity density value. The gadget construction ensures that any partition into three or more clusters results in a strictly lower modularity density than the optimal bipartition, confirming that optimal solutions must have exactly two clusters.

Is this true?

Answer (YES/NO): YES